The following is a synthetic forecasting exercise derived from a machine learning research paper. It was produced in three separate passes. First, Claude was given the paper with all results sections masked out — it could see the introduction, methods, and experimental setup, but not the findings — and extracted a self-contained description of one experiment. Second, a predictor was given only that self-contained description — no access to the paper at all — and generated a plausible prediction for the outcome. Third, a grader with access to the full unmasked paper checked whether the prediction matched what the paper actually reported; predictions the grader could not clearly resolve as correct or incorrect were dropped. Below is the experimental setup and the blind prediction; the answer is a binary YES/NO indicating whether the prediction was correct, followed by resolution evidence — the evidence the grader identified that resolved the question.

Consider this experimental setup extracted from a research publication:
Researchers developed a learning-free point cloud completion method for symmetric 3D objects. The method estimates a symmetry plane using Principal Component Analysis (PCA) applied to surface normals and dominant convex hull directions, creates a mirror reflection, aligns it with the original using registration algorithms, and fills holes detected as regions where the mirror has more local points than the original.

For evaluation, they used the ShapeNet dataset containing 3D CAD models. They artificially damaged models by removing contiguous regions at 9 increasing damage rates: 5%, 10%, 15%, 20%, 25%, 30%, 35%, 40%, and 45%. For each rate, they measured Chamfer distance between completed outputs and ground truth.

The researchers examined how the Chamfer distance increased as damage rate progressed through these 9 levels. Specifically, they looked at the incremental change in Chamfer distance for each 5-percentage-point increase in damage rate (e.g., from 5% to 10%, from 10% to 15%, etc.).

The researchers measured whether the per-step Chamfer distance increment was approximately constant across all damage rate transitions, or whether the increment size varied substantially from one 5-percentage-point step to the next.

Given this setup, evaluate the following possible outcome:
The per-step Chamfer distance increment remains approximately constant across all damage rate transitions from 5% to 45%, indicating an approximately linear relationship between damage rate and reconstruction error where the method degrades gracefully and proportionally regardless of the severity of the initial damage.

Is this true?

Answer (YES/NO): NO